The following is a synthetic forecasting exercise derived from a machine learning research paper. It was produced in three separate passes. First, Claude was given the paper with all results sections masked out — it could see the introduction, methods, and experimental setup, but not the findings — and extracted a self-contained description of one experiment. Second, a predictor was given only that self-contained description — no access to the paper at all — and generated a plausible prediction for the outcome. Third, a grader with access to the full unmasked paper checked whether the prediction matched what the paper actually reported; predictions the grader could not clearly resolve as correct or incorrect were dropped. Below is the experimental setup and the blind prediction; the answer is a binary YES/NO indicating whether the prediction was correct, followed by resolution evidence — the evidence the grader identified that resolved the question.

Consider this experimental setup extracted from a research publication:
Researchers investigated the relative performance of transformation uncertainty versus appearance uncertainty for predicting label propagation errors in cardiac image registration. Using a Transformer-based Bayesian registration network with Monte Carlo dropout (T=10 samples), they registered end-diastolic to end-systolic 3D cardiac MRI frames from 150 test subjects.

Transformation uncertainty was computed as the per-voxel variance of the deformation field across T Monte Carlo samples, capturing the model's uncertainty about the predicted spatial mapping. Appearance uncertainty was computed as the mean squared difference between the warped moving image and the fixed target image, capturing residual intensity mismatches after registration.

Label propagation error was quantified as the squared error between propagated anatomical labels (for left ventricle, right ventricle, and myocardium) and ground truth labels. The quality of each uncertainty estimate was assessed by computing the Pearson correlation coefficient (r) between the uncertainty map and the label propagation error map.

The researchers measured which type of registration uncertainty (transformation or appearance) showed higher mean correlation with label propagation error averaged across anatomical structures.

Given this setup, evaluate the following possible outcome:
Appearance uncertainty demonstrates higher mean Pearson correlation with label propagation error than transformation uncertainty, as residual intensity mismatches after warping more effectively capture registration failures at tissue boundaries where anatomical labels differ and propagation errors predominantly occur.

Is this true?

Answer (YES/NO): NO